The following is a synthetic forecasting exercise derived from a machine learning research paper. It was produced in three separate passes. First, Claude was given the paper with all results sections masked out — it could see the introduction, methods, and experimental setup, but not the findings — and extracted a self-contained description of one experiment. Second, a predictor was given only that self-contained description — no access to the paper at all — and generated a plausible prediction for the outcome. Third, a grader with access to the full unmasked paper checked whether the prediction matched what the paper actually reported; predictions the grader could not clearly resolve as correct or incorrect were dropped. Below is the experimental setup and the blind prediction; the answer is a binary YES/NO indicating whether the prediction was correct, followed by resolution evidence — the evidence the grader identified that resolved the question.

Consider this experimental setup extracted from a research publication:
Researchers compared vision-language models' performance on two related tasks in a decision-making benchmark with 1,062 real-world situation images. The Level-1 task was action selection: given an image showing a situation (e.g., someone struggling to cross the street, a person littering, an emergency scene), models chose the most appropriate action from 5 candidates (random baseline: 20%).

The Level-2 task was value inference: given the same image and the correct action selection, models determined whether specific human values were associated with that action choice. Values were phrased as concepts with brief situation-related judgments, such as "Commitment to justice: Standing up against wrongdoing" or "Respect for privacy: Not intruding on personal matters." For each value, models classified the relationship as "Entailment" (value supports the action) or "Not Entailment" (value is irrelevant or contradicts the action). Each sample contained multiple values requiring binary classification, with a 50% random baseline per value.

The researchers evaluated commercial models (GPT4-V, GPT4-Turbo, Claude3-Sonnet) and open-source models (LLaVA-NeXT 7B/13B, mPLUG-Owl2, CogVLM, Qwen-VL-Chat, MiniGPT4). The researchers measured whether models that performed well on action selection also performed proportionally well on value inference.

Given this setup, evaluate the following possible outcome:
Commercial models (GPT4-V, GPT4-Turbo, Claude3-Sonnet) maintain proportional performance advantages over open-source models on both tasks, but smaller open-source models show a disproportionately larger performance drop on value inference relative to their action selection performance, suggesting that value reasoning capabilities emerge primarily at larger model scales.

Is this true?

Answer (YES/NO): NO